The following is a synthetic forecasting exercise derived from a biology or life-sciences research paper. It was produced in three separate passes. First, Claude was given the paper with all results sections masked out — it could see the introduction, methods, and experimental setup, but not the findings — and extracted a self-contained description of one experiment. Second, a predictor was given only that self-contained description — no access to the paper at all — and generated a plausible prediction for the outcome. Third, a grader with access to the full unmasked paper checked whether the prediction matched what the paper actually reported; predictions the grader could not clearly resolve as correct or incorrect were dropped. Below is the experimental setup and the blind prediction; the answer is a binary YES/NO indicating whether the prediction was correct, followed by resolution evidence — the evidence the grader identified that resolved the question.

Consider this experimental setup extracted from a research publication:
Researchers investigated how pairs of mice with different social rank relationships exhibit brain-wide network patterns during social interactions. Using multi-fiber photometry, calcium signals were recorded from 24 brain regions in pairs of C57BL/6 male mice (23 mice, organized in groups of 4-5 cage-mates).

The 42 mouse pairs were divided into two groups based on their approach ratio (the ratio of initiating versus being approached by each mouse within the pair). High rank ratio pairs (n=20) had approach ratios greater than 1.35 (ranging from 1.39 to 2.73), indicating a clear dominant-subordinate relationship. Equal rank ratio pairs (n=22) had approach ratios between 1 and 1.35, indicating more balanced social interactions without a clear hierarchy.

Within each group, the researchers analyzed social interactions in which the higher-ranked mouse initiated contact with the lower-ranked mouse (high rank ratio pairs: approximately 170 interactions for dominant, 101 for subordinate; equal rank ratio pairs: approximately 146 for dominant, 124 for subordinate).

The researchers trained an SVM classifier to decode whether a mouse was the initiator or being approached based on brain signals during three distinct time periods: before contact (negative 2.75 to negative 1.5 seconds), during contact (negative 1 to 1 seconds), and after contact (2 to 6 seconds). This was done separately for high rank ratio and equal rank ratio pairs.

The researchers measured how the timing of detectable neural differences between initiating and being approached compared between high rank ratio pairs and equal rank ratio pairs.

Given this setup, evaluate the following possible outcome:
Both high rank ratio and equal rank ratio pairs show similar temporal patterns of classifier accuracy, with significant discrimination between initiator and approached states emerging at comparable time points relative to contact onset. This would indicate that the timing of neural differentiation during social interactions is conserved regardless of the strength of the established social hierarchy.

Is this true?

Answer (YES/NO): NO